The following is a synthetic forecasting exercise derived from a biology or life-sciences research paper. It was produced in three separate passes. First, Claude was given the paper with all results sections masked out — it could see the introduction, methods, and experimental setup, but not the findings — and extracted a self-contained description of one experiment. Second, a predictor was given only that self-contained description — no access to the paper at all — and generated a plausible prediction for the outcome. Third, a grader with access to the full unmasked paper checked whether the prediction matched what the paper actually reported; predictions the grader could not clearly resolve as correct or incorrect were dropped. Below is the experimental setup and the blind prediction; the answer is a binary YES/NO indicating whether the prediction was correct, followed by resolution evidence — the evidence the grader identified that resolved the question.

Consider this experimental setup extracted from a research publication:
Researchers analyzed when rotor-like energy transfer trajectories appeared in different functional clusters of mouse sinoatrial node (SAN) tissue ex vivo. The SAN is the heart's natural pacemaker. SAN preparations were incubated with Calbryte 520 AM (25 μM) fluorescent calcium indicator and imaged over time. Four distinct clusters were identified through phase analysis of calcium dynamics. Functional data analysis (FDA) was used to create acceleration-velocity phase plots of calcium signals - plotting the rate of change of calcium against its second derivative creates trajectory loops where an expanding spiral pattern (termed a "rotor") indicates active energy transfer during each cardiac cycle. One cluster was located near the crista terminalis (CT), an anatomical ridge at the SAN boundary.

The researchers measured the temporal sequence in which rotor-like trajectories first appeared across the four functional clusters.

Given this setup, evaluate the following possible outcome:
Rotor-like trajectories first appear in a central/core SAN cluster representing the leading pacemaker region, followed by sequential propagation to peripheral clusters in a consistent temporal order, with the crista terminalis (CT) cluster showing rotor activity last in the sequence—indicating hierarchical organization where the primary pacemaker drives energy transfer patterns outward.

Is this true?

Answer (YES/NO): NO